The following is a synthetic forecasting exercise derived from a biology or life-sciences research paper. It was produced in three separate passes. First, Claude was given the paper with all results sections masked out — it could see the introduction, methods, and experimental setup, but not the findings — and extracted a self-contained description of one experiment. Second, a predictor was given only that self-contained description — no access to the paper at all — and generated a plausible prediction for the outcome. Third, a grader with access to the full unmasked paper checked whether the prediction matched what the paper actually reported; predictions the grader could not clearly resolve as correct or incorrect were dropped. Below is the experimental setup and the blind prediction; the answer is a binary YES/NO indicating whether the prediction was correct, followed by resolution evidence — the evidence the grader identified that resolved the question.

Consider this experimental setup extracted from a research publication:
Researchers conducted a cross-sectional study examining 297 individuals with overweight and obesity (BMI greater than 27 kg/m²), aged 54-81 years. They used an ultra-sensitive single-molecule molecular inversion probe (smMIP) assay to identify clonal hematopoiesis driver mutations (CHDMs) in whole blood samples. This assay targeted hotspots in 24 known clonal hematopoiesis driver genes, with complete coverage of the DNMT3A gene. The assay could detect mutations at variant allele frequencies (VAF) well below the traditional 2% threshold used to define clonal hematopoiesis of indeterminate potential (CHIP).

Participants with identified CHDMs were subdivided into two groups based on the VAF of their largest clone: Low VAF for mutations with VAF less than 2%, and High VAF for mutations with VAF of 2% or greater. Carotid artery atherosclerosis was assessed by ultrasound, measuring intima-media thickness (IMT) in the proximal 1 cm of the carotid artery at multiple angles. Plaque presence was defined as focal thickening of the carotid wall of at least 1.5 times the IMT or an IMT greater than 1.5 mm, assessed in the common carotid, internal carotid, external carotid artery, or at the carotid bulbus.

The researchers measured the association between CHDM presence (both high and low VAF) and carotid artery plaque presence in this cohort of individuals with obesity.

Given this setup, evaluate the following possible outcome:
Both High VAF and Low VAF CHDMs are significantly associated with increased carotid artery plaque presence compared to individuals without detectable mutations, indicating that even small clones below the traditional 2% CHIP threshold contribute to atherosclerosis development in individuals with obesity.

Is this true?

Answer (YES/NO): NO